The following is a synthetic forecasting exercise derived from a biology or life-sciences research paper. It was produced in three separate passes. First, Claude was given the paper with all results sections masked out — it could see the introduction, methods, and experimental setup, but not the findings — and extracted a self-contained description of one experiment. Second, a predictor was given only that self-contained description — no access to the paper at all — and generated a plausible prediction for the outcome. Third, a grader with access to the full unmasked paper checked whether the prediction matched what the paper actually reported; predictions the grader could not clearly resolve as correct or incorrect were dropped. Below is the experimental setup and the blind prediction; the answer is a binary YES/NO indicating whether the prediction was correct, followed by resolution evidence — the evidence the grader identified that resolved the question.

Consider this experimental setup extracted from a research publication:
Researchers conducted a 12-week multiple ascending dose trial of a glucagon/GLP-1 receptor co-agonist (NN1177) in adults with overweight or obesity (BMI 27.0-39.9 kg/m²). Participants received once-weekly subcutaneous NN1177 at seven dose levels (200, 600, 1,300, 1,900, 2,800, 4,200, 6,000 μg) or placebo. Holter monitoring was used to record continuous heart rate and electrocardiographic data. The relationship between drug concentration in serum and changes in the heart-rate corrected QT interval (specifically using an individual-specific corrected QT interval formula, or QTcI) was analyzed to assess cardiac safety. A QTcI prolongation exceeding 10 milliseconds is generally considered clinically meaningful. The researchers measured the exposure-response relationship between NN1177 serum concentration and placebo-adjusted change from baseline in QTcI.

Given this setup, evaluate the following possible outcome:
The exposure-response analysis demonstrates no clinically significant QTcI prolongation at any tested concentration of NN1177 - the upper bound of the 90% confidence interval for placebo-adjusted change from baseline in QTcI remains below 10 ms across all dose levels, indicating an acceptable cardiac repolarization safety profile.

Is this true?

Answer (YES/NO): NO